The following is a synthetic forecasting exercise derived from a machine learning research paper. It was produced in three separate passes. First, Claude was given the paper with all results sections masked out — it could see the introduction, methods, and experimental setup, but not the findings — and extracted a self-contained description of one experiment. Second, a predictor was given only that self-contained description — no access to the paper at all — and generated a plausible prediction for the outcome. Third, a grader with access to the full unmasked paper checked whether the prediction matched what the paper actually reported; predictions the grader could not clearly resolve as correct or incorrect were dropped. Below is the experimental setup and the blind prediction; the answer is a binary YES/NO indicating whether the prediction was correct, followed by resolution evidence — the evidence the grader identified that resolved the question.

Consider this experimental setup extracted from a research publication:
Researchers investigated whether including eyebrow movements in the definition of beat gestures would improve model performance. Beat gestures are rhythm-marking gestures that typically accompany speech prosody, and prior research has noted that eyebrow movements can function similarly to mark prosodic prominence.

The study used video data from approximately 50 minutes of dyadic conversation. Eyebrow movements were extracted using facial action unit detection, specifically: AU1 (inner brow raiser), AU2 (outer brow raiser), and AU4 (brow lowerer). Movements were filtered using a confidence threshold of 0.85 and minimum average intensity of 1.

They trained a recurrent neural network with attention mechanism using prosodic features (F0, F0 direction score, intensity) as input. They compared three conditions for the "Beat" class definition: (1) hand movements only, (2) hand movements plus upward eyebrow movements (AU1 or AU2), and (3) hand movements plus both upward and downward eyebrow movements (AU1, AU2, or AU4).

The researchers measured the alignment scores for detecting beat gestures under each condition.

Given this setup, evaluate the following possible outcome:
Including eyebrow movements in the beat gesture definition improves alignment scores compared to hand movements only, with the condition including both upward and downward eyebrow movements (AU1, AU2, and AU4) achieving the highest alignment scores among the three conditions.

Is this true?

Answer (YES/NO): NO